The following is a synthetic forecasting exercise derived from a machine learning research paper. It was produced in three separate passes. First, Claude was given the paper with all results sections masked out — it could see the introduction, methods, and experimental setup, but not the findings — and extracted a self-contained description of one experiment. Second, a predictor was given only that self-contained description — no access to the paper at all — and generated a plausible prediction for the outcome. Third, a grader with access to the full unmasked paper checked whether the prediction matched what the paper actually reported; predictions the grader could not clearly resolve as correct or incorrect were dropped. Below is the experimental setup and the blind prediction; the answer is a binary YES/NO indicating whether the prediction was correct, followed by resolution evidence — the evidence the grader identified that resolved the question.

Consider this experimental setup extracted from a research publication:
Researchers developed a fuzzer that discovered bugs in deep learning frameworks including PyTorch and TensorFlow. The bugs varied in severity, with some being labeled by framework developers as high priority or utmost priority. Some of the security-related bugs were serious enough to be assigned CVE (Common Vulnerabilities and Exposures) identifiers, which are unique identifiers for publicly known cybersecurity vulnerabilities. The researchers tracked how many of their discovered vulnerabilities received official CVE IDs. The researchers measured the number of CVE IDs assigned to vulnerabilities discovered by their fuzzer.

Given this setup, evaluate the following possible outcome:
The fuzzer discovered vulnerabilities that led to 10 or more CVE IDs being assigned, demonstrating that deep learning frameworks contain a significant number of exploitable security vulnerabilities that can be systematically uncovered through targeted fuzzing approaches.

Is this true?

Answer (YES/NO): NO